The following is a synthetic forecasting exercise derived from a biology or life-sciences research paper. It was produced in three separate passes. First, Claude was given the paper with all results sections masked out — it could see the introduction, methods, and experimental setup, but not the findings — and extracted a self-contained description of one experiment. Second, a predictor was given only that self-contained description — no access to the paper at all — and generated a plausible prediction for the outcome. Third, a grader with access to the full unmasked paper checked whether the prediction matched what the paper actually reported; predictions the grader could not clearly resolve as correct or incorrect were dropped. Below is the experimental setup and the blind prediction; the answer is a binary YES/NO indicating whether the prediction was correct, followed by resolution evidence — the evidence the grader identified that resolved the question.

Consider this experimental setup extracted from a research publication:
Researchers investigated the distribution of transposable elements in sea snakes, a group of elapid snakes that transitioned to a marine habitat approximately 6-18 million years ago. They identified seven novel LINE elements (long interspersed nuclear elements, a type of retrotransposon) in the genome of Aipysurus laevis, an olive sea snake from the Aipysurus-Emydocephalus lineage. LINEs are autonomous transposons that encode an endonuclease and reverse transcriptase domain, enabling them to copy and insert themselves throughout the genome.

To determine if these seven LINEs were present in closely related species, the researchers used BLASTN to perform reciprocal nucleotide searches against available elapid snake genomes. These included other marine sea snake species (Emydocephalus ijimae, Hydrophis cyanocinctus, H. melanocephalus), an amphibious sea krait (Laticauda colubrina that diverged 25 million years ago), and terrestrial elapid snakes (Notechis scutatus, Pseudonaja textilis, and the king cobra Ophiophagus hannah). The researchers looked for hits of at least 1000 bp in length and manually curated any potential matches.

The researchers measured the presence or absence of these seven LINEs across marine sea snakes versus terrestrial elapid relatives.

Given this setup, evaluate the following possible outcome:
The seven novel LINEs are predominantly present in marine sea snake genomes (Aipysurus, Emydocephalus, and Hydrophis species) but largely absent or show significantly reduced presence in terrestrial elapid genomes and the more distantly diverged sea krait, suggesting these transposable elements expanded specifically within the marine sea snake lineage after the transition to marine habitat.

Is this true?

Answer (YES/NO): YES